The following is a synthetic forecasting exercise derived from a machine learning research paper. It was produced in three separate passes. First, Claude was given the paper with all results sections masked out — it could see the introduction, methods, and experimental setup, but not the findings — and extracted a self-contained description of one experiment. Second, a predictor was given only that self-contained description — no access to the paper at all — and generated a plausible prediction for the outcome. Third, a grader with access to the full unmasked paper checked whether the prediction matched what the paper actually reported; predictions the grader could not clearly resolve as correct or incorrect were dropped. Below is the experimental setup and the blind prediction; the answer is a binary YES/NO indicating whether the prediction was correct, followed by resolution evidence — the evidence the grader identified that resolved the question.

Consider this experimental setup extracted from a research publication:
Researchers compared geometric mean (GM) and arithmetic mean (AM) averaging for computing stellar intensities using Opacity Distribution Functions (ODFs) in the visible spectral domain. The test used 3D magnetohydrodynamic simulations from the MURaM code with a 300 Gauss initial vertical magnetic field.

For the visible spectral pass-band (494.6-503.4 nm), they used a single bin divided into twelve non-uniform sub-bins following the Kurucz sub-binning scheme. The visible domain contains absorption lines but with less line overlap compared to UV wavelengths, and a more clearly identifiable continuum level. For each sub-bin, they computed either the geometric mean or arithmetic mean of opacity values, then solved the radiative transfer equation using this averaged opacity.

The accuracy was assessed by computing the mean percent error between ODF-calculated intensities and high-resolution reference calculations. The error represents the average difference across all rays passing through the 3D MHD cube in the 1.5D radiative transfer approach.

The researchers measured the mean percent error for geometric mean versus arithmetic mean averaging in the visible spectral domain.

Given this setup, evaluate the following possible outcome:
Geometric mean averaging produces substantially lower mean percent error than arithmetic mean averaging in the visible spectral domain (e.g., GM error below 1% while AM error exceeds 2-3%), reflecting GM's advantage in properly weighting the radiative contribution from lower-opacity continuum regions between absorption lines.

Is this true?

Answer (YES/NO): NO